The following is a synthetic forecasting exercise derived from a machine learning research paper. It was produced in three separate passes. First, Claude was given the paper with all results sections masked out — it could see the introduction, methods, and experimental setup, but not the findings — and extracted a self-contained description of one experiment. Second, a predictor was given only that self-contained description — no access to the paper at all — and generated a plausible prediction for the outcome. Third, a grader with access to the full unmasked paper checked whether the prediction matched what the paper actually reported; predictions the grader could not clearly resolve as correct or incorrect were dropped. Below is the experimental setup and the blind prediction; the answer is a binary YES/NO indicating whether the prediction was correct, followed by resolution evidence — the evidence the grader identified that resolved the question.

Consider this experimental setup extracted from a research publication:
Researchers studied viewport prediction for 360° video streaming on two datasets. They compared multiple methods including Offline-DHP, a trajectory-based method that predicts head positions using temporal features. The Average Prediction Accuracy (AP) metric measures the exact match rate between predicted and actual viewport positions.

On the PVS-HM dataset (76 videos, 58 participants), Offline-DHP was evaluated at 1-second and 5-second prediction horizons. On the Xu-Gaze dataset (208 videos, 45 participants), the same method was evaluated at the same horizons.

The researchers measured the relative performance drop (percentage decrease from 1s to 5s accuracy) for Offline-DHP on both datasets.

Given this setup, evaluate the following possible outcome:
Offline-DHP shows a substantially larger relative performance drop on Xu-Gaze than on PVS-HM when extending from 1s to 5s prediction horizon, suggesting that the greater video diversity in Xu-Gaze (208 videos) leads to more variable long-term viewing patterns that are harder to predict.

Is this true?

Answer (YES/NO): NO